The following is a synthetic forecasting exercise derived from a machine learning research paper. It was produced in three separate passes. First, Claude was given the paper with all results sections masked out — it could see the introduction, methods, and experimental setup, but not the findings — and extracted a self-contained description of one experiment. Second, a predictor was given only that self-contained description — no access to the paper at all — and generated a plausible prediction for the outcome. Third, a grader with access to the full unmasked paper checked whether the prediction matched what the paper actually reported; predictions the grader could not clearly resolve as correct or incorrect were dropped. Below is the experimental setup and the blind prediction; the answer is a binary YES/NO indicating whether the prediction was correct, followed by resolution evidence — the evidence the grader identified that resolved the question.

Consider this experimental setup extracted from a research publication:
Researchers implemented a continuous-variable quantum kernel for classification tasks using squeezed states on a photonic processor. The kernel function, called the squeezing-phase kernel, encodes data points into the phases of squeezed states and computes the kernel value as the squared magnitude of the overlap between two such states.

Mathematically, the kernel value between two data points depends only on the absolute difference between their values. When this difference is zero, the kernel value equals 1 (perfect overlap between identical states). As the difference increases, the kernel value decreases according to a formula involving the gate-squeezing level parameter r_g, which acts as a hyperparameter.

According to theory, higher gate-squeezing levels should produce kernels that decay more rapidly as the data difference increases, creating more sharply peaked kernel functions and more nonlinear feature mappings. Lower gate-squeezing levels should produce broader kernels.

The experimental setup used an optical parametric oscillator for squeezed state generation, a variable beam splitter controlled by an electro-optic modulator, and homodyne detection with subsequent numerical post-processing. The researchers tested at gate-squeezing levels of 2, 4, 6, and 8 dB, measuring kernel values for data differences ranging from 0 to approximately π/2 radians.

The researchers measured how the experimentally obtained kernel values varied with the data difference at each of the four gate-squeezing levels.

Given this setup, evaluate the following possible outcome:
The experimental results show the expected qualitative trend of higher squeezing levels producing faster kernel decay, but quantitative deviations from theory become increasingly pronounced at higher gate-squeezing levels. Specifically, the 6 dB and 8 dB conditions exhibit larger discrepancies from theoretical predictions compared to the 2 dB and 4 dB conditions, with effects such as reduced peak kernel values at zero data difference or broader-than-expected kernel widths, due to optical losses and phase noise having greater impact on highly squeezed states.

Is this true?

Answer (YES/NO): NO